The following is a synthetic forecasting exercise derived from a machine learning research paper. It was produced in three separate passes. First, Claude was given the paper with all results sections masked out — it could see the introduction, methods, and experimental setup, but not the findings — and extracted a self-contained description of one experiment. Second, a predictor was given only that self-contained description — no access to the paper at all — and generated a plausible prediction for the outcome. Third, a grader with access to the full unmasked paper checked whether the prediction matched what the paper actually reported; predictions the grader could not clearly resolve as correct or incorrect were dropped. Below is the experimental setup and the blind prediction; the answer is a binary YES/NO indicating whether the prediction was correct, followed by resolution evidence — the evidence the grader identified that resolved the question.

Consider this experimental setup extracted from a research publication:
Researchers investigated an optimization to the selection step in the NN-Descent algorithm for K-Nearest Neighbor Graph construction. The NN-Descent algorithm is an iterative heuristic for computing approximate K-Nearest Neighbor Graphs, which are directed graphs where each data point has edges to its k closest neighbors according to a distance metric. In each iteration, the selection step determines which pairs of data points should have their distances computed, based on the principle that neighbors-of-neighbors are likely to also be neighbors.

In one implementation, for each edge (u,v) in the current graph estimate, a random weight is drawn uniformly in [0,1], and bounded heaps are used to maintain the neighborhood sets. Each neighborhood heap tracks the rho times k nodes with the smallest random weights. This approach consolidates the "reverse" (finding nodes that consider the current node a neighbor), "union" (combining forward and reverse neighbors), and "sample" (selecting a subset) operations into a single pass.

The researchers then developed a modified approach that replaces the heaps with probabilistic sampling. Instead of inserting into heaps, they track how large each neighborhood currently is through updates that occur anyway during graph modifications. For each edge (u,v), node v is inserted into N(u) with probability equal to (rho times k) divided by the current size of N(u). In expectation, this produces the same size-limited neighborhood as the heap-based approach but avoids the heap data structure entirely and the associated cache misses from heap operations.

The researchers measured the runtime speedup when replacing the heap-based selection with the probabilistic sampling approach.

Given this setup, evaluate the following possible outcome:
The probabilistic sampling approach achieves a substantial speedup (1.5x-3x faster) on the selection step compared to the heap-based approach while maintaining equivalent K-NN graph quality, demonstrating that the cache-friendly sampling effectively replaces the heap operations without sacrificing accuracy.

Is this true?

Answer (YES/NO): NO